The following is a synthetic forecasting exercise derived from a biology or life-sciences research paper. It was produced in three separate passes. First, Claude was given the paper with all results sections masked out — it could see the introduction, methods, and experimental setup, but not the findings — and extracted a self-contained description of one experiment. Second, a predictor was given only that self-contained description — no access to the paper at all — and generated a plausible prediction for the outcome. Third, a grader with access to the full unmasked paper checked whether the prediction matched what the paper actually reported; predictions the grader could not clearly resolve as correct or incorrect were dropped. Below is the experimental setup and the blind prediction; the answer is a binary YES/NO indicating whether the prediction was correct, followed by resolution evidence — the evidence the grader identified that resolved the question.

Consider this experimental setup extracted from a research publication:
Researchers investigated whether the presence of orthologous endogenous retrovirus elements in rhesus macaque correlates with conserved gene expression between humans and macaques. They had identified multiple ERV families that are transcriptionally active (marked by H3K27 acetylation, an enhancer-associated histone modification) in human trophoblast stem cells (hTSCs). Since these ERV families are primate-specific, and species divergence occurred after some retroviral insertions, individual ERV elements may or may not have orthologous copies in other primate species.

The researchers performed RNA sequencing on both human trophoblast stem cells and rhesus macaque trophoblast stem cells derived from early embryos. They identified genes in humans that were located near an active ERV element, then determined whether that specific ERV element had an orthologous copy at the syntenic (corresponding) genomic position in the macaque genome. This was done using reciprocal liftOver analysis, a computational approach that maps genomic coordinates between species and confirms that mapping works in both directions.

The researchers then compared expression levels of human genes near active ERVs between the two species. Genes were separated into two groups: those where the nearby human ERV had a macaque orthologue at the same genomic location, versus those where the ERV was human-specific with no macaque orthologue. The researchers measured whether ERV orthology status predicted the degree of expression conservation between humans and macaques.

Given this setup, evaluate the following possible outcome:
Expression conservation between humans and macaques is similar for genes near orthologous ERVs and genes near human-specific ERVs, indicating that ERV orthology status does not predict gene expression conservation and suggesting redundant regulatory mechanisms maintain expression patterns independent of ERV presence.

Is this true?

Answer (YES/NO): NO